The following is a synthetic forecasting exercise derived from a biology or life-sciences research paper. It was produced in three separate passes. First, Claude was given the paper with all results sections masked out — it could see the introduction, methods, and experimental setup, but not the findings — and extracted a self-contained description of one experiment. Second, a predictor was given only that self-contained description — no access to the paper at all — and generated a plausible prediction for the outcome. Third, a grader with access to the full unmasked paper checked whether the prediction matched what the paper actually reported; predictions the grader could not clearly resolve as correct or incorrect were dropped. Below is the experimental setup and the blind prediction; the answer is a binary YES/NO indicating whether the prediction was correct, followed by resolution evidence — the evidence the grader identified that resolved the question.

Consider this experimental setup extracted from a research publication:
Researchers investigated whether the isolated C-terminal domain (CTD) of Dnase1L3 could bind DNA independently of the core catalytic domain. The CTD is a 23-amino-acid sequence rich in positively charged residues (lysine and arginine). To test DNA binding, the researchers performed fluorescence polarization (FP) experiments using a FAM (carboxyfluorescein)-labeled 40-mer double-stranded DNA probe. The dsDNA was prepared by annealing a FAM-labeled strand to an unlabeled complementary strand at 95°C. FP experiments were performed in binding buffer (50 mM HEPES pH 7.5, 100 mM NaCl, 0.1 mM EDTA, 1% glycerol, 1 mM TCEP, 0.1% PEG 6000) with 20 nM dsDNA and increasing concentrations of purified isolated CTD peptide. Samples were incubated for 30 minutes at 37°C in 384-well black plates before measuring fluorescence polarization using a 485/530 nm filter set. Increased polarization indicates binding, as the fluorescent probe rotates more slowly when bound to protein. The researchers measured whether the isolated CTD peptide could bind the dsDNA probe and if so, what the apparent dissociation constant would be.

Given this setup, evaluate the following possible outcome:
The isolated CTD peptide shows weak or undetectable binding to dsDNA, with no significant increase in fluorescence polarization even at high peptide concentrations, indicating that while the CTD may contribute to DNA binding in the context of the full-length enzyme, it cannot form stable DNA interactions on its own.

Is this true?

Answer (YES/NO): NO